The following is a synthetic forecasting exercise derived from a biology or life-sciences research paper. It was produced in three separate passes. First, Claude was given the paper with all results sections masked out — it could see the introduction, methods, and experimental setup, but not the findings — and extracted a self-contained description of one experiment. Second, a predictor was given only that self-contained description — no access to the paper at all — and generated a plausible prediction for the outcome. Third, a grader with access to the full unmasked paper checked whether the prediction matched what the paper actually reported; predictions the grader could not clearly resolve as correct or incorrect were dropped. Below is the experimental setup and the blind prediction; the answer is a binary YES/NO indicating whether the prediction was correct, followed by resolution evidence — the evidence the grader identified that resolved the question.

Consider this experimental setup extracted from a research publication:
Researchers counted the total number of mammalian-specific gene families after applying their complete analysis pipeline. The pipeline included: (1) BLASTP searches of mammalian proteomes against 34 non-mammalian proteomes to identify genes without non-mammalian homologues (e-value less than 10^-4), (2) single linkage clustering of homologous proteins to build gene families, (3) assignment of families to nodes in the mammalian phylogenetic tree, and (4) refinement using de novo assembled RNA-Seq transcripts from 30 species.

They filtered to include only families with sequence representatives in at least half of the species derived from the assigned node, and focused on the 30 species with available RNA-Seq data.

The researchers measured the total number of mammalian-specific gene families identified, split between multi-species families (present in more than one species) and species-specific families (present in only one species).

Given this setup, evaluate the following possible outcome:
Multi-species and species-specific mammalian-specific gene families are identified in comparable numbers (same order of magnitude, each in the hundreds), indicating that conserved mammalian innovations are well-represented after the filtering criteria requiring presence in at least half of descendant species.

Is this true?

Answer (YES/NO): NO